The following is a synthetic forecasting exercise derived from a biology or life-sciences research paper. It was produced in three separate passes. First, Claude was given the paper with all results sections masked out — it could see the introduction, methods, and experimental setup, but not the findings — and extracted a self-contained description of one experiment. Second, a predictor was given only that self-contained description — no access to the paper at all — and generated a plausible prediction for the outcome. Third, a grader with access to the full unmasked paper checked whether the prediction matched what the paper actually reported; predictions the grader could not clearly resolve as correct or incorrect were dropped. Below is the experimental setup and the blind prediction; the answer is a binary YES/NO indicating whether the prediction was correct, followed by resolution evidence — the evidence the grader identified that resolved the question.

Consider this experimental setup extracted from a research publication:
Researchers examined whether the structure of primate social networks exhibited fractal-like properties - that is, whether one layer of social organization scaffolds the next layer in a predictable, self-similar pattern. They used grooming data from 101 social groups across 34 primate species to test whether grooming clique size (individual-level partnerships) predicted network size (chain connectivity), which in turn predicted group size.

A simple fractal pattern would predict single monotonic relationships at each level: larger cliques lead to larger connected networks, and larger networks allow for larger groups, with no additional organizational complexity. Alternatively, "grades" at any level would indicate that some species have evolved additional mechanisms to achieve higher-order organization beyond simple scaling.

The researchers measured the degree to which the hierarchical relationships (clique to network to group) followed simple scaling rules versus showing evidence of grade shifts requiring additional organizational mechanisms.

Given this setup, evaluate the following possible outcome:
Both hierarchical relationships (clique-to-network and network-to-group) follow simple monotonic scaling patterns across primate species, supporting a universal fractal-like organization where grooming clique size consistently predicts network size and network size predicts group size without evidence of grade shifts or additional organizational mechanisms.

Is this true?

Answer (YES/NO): NO